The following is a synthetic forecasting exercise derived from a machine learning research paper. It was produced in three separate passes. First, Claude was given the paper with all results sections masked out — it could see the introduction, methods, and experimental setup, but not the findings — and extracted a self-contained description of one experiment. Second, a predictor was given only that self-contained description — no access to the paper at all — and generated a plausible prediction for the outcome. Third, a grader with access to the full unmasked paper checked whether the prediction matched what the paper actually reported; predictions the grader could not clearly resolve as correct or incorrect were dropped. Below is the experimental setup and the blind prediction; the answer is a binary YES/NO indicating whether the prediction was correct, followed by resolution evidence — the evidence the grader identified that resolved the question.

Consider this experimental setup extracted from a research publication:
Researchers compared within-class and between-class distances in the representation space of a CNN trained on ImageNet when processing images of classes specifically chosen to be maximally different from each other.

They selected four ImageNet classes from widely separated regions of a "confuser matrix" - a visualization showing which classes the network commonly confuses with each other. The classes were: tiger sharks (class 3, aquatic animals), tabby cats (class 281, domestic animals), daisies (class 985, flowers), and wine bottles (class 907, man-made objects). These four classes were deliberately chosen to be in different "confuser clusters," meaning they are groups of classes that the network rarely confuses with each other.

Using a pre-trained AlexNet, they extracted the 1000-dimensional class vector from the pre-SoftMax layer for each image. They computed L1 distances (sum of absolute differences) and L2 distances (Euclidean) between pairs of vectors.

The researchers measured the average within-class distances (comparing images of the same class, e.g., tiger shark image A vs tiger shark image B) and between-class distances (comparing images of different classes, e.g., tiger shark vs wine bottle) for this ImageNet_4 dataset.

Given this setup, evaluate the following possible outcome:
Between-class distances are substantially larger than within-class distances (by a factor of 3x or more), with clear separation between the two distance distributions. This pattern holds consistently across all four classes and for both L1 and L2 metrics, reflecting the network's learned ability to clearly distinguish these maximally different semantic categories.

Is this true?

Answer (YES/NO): NO